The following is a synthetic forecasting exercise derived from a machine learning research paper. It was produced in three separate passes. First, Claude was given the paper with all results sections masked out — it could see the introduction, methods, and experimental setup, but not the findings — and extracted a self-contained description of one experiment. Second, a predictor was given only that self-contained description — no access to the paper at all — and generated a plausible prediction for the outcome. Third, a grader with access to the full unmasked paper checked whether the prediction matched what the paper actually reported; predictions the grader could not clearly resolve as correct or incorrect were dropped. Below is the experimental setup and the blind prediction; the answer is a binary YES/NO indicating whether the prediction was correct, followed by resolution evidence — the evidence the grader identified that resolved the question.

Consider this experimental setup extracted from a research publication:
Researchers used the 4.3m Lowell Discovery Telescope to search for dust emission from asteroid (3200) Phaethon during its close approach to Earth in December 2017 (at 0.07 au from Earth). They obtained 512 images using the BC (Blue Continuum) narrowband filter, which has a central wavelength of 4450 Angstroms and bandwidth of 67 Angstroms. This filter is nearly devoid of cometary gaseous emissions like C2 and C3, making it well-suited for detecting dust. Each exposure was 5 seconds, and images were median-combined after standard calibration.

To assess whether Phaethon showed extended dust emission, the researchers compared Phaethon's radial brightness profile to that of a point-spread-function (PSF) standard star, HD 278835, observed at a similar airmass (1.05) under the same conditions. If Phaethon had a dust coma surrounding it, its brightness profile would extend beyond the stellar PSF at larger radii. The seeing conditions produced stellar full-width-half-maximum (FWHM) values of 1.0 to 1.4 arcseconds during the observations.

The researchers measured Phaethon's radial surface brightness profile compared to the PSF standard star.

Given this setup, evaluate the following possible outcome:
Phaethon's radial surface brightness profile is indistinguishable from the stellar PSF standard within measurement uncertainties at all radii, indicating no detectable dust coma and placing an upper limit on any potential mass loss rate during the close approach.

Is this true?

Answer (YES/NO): YES